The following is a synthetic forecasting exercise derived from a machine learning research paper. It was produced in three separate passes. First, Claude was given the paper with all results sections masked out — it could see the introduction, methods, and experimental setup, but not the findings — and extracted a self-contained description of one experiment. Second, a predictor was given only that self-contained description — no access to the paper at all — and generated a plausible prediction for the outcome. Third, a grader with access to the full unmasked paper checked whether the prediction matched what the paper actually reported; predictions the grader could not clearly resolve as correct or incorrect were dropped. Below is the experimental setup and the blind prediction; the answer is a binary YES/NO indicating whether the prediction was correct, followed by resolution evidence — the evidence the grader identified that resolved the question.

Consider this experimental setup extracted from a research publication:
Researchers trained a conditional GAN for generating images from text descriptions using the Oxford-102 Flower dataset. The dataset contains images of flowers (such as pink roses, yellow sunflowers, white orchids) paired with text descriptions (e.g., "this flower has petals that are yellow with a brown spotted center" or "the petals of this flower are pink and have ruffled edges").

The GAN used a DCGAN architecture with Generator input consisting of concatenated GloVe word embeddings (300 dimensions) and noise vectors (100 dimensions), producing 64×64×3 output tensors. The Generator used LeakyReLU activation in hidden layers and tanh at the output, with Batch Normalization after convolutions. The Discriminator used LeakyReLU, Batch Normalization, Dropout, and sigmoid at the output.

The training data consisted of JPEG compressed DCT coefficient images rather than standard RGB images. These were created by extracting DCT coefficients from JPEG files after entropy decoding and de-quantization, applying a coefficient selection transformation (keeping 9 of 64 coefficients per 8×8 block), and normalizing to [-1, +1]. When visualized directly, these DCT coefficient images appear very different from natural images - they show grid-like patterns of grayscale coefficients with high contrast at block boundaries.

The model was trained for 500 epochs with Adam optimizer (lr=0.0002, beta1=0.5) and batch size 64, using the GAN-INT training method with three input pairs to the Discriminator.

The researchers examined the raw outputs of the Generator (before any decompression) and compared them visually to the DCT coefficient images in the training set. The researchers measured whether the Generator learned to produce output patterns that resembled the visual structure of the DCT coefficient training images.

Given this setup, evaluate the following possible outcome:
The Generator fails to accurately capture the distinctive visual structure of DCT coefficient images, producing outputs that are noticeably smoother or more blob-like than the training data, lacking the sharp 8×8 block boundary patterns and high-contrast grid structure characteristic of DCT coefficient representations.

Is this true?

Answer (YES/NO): NO